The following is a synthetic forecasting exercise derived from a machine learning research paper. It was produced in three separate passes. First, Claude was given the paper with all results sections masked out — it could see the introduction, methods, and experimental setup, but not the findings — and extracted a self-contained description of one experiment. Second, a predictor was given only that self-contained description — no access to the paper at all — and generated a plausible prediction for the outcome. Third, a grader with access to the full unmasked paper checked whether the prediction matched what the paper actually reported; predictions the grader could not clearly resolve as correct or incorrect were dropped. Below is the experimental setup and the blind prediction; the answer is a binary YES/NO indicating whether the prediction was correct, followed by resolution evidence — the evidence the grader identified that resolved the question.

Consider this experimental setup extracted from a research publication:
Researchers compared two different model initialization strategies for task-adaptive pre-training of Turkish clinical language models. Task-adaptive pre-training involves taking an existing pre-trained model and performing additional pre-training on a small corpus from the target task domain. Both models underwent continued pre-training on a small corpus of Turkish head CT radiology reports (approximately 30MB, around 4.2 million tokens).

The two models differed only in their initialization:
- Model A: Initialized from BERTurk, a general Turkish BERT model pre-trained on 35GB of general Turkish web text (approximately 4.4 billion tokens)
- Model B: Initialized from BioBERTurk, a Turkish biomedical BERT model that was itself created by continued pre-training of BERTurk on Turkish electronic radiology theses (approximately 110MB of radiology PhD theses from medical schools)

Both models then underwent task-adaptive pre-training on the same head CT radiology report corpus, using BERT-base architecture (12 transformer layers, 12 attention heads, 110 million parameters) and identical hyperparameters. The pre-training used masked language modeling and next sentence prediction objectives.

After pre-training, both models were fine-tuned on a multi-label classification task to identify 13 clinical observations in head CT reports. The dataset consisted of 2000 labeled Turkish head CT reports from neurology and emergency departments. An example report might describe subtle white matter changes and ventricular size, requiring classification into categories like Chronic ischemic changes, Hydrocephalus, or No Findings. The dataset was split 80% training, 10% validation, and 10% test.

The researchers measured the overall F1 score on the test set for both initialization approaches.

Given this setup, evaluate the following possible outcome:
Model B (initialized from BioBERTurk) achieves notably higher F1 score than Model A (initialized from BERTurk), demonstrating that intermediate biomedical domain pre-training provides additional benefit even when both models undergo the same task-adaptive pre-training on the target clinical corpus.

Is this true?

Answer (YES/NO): NO